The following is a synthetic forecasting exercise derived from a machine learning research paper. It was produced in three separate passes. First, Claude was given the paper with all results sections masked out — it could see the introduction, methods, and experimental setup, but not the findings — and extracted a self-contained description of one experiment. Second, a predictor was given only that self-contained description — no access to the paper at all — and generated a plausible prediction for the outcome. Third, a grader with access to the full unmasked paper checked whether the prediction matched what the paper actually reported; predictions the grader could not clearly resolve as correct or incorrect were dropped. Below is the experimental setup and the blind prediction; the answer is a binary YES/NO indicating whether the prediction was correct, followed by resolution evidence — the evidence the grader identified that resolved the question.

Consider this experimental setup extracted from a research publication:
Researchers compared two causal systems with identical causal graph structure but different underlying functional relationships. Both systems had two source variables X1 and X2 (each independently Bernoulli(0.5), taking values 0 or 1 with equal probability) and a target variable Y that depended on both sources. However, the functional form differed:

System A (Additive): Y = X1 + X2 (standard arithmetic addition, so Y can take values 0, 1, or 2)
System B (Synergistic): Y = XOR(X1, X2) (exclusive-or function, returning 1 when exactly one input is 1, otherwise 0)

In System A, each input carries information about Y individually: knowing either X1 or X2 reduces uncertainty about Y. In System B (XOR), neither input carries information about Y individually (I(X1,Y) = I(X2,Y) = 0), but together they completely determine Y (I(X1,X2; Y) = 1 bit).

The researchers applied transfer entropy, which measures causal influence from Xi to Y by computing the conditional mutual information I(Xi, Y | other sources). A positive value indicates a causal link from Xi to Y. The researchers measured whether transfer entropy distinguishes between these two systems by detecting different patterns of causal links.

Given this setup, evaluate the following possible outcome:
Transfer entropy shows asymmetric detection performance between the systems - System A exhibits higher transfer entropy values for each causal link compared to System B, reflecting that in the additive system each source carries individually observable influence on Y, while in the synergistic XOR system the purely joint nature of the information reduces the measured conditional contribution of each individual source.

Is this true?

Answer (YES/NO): NO